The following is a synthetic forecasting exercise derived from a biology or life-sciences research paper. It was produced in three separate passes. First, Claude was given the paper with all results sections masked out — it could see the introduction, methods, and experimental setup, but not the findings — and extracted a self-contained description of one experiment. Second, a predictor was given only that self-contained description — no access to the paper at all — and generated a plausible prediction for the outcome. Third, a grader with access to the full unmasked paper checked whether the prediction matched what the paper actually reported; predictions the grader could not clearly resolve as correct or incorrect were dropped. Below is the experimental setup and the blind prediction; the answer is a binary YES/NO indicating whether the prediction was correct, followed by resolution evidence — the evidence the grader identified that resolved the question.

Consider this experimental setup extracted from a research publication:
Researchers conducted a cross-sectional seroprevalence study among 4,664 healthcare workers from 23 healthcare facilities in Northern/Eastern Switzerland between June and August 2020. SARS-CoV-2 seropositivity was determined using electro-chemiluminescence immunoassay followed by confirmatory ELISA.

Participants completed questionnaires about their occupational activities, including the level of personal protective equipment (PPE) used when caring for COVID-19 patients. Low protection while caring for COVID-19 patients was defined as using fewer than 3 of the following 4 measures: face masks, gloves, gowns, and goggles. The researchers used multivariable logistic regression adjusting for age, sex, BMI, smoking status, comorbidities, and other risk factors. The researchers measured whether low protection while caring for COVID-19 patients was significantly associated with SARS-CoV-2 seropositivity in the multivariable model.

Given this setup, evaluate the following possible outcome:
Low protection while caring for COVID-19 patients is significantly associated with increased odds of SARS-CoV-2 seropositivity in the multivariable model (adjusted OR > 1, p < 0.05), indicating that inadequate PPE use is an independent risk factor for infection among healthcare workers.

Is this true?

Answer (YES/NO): NO